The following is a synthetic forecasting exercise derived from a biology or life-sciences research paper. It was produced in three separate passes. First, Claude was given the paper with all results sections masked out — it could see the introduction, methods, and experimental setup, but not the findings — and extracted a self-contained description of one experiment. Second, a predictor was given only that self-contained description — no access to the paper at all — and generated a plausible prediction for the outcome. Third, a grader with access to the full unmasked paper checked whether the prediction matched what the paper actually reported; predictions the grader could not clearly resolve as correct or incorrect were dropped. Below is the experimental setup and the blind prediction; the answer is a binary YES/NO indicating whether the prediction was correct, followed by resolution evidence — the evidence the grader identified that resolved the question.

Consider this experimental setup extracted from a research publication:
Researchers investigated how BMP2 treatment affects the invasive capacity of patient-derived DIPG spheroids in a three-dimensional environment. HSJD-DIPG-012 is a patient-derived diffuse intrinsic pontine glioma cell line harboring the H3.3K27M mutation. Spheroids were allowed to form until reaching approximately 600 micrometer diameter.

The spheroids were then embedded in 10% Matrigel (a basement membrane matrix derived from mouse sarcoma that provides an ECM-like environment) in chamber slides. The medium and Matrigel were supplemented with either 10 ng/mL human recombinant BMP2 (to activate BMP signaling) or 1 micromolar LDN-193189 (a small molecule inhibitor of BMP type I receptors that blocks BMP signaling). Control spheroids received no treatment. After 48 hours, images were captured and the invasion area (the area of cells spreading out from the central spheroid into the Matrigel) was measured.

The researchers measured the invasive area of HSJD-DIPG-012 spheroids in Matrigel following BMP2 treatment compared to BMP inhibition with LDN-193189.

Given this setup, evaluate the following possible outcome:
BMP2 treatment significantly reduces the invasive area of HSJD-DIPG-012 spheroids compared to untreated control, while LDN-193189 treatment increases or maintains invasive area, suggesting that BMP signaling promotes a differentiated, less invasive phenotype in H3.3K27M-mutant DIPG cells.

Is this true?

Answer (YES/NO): NO